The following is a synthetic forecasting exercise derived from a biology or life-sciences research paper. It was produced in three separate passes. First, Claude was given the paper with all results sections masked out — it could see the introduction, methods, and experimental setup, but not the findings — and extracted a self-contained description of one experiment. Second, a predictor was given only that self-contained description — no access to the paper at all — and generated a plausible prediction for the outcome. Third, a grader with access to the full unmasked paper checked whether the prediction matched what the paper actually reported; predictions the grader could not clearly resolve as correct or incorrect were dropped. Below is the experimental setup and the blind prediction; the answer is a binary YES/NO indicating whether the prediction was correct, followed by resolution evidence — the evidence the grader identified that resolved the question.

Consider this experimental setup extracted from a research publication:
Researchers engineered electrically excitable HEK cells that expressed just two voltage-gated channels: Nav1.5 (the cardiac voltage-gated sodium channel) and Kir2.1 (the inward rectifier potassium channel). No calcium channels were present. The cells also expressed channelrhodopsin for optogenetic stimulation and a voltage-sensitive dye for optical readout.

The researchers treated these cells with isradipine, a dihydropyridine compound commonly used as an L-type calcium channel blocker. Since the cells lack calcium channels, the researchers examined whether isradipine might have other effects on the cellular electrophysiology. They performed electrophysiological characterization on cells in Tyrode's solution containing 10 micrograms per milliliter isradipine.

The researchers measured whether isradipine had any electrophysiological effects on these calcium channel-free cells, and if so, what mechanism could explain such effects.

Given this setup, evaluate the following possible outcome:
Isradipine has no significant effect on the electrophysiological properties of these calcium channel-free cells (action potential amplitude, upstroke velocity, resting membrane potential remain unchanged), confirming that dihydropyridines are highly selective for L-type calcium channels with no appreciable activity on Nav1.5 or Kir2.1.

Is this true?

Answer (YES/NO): NO